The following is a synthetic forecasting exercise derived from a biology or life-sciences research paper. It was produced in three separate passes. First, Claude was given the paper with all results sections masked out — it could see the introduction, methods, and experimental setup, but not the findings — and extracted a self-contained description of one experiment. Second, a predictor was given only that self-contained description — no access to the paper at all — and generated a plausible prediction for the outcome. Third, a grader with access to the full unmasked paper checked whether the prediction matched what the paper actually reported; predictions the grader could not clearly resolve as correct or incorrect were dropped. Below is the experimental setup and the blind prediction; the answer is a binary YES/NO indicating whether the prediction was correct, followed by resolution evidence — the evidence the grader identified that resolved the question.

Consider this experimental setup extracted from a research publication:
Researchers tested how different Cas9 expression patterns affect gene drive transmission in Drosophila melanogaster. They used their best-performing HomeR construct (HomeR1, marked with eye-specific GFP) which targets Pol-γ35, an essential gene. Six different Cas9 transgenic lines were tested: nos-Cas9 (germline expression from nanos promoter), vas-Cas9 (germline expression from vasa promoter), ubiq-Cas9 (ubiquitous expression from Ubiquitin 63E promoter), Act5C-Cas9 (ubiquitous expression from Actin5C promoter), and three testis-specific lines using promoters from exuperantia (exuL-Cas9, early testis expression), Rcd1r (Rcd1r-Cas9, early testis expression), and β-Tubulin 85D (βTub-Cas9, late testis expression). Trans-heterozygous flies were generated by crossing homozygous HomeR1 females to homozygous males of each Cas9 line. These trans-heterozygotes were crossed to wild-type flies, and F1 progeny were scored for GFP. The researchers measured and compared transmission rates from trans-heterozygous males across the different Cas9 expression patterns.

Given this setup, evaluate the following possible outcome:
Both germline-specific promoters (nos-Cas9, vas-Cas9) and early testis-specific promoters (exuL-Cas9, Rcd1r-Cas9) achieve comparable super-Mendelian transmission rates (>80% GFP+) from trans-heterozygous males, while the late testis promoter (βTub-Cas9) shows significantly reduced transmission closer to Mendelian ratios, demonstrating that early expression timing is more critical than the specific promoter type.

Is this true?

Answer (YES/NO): NO